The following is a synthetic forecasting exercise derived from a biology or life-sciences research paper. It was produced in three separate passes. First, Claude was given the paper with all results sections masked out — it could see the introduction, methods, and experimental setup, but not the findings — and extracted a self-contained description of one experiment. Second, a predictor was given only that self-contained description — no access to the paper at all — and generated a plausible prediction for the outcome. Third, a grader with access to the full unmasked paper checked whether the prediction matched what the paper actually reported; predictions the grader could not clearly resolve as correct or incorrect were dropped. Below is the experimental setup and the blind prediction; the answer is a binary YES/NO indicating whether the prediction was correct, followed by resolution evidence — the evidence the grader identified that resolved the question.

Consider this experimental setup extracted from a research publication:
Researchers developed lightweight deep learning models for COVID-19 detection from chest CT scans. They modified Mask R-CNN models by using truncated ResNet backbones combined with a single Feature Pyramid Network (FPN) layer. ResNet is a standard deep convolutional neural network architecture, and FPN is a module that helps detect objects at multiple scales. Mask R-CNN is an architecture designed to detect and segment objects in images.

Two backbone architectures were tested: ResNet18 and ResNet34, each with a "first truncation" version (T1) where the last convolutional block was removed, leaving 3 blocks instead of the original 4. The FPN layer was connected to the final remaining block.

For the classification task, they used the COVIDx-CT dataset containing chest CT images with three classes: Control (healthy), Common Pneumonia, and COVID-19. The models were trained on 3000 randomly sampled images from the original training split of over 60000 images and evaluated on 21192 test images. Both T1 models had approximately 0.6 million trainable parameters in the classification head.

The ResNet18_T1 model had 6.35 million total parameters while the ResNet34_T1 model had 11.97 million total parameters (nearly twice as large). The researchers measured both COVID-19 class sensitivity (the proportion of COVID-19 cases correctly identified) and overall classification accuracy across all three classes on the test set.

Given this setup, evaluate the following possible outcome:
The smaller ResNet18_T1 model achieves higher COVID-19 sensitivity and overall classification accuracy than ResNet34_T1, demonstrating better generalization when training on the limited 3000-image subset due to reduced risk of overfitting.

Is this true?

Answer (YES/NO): NO